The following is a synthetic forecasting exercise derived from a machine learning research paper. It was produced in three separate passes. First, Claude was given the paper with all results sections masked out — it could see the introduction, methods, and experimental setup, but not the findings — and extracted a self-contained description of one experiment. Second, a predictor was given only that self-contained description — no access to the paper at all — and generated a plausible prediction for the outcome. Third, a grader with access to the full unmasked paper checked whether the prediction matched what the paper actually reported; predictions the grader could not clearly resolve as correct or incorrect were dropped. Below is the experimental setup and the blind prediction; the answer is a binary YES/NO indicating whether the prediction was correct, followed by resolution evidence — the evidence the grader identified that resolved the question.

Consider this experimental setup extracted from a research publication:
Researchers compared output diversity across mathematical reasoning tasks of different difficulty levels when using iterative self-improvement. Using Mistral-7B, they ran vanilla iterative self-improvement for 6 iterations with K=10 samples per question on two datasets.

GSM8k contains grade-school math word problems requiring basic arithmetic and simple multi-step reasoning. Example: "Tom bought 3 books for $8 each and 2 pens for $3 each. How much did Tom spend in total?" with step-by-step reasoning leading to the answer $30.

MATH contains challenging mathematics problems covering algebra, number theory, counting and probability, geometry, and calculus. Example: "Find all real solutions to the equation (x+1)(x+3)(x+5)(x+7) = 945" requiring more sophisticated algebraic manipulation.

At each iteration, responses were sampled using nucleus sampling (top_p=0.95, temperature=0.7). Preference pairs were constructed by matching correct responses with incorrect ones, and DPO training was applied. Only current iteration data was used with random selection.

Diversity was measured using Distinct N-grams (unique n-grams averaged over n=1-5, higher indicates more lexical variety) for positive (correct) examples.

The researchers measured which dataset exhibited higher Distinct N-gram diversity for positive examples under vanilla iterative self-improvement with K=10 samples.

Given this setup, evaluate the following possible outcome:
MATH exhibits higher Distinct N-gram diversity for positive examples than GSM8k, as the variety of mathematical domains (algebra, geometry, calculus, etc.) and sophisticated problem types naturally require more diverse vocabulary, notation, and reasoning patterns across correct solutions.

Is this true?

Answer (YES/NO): YES